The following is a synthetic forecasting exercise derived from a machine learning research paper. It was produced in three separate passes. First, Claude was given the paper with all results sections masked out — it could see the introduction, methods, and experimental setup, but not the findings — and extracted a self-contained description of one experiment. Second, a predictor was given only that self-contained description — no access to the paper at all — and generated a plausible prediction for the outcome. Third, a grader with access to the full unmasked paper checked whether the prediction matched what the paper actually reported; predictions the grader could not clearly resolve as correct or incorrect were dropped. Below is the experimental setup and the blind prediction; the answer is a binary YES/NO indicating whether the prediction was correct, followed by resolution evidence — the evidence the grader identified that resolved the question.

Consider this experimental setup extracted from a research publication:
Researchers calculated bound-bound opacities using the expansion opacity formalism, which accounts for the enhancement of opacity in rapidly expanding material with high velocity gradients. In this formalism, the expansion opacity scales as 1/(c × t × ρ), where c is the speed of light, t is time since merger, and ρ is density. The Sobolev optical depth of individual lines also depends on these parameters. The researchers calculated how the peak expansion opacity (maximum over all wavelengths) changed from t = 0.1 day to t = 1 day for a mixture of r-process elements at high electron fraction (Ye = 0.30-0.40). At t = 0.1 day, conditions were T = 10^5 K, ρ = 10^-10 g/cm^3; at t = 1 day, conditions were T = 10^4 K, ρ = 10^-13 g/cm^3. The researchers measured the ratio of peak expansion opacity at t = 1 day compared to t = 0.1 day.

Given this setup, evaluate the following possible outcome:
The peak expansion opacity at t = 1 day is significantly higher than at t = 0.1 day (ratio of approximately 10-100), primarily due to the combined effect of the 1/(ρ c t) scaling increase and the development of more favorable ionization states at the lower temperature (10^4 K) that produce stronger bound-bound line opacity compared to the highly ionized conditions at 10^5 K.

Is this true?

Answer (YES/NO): YES